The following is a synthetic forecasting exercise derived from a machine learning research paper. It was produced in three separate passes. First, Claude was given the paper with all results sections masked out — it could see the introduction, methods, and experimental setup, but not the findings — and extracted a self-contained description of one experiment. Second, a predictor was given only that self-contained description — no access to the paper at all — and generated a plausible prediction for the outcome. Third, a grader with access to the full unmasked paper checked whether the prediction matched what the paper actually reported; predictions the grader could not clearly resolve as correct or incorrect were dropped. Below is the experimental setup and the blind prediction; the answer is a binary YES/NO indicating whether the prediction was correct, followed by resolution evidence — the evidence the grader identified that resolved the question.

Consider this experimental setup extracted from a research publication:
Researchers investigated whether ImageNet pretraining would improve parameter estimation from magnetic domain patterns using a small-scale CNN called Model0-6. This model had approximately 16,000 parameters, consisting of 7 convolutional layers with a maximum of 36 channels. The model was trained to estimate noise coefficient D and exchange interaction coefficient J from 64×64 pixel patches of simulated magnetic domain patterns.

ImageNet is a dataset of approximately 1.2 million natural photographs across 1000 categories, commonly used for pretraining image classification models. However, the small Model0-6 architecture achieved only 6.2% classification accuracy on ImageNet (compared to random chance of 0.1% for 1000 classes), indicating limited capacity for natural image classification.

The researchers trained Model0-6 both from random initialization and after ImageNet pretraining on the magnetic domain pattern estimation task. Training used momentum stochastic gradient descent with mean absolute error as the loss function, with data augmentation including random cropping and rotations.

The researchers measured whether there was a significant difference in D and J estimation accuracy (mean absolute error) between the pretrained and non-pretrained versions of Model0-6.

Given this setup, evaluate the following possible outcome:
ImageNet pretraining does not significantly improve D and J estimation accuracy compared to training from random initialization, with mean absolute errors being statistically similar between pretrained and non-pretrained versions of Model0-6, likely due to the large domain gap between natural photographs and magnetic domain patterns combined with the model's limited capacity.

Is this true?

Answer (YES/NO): YES